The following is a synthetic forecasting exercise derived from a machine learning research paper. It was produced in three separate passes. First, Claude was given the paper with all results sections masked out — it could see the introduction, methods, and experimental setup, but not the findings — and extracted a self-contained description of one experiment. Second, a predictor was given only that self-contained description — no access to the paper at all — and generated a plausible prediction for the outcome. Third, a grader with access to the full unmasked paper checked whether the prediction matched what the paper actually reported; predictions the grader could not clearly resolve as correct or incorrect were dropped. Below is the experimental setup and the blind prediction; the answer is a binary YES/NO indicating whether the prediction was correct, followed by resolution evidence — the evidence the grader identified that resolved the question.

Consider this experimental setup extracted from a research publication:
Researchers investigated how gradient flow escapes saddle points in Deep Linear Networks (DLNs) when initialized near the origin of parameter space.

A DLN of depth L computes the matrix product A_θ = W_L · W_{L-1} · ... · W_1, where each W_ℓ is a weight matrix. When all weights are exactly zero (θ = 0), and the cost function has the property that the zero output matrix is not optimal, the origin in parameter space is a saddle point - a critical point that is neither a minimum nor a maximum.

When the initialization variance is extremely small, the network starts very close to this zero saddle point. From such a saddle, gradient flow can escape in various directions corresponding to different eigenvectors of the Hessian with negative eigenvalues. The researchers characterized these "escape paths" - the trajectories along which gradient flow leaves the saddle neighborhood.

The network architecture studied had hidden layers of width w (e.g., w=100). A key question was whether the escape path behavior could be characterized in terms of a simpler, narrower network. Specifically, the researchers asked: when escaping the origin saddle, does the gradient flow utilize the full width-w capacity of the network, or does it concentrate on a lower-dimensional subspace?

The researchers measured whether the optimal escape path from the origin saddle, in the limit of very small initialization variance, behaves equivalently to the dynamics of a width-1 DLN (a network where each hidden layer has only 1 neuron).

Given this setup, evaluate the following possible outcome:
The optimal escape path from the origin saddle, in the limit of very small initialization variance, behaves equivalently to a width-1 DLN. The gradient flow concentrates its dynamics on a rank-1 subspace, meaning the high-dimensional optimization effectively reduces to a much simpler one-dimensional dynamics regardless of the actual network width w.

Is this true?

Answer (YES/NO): YES